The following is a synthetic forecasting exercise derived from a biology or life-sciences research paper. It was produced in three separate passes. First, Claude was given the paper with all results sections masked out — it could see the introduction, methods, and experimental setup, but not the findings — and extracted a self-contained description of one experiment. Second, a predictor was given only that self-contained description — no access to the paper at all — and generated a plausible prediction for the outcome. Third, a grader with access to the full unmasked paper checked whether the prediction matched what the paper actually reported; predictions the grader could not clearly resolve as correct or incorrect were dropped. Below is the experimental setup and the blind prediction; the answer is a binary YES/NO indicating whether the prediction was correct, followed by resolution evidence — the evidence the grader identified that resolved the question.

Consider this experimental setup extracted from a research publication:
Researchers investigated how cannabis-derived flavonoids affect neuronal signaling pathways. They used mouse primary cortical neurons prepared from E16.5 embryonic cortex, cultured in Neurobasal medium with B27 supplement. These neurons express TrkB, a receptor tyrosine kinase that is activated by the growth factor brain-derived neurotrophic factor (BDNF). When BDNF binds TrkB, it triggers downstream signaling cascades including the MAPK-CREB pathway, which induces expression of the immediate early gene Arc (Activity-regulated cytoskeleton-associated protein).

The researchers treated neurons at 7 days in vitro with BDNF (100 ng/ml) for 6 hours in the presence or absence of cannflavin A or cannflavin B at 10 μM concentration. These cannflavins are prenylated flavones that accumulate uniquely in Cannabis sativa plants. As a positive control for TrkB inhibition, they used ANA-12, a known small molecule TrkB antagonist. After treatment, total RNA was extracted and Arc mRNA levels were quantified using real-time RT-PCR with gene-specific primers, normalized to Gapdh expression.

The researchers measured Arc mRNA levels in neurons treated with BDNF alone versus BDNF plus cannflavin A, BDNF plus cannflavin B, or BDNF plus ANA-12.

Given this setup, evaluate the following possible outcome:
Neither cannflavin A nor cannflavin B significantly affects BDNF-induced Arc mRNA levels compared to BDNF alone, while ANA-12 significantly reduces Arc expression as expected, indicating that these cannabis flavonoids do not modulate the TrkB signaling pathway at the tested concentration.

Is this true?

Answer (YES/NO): NO